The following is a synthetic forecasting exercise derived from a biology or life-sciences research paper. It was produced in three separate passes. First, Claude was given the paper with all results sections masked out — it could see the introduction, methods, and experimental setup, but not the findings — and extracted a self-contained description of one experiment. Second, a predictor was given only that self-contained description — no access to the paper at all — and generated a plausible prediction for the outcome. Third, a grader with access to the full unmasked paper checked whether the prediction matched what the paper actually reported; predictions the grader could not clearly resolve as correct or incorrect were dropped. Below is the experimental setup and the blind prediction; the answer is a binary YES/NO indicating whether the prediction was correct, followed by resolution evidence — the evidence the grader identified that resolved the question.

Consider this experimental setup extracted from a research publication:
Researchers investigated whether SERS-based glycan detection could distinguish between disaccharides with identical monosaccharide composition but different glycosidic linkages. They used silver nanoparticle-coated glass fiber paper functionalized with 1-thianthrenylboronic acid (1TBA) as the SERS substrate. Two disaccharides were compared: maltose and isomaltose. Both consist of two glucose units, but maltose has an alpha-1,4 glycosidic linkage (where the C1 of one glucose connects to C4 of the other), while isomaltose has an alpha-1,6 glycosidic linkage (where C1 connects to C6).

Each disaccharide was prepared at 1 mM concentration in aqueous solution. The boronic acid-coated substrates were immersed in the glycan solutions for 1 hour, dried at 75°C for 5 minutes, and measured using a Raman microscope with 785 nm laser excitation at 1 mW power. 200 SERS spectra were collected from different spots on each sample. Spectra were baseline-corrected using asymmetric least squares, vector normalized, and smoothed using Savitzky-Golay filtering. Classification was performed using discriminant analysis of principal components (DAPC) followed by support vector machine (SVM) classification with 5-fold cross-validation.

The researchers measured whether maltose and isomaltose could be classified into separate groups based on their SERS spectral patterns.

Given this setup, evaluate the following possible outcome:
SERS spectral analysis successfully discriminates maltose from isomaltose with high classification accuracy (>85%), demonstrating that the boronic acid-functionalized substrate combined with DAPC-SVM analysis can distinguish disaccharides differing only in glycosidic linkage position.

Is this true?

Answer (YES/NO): YES